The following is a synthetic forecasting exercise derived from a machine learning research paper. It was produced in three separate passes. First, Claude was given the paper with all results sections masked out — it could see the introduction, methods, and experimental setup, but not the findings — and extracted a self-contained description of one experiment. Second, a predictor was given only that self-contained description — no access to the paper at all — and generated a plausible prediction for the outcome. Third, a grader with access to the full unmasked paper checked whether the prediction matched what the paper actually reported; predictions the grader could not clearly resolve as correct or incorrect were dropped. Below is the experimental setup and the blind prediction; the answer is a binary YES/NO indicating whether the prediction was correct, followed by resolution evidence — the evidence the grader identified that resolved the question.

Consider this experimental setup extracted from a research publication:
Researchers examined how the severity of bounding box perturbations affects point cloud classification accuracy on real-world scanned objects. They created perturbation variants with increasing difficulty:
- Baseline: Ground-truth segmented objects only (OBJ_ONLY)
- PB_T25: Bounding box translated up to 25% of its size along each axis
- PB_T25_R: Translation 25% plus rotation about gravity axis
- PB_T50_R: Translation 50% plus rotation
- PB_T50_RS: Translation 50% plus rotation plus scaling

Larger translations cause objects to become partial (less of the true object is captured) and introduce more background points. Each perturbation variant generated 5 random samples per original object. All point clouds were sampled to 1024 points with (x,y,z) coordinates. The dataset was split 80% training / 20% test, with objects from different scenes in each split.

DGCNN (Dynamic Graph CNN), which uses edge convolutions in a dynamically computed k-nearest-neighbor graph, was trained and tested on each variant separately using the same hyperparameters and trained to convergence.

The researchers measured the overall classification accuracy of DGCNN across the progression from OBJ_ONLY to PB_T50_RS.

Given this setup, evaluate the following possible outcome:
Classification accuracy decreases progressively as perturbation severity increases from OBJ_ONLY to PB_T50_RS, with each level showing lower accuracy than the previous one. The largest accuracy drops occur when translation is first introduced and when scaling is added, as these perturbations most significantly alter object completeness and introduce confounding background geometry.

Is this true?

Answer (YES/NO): NO